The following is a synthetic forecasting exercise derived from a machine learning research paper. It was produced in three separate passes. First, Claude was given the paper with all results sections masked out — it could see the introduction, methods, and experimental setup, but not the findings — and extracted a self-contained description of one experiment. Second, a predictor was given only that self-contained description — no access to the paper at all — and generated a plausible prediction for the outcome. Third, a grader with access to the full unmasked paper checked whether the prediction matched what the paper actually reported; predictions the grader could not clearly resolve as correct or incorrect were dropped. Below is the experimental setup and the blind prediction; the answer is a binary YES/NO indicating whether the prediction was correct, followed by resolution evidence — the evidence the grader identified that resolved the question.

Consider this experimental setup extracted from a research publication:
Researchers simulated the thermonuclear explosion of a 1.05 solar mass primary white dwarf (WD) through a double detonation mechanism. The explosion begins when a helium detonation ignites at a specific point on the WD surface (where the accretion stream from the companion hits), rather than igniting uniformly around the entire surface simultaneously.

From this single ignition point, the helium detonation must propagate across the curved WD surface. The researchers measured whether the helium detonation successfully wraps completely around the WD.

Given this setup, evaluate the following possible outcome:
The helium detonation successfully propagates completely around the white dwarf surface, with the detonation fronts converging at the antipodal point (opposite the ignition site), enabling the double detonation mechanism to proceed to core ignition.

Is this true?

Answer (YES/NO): YES